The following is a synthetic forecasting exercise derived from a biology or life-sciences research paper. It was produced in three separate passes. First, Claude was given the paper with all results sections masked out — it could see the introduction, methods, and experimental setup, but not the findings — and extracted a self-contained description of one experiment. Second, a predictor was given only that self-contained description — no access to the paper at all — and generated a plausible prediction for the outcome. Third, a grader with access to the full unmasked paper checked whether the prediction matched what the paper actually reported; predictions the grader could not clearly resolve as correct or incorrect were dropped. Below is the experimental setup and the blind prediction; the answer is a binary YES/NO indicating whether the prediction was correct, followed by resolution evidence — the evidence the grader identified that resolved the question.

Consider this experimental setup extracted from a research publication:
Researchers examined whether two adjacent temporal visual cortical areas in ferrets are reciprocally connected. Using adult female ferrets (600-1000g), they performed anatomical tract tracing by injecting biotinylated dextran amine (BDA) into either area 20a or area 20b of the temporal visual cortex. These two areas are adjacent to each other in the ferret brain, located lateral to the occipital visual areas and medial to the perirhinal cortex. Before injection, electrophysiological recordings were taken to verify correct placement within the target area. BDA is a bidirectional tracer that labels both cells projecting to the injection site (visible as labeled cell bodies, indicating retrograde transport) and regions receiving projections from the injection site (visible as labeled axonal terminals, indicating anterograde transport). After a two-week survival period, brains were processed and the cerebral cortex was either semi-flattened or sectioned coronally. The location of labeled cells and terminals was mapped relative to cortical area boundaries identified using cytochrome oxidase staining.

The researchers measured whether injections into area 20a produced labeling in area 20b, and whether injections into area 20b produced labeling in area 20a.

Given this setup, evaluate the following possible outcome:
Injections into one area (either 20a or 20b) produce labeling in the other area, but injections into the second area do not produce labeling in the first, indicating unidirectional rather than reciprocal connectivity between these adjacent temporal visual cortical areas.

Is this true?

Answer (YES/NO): NO